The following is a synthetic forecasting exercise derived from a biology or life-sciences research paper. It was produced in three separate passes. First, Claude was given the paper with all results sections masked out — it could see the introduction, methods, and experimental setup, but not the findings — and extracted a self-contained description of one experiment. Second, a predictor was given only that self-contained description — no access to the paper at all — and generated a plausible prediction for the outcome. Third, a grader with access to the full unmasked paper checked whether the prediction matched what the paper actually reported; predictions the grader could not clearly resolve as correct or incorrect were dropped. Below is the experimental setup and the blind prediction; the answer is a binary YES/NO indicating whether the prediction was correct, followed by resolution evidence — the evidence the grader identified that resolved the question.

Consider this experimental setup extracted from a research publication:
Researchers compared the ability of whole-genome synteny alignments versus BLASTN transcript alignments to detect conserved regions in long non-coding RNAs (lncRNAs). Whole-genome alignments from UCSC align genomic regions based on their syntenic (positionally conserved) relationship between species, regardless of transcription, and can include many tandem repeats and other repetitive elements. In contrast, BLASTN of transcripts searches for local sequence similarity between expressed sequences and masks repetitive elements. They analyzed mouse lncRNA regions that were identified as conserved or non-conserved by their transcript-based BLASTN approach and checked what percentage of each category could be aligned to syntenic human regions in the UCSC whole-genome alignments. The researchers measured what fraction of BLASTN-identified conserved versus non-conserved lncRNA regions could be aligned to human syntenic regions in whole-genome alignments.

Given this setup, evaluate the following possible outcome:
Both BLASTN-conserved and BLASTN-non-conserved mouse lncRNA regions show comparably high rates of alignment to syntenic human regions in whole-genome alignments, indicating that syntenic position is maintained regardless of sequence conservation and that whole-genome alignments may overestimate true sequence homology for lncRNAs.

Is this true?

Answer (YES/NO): NO